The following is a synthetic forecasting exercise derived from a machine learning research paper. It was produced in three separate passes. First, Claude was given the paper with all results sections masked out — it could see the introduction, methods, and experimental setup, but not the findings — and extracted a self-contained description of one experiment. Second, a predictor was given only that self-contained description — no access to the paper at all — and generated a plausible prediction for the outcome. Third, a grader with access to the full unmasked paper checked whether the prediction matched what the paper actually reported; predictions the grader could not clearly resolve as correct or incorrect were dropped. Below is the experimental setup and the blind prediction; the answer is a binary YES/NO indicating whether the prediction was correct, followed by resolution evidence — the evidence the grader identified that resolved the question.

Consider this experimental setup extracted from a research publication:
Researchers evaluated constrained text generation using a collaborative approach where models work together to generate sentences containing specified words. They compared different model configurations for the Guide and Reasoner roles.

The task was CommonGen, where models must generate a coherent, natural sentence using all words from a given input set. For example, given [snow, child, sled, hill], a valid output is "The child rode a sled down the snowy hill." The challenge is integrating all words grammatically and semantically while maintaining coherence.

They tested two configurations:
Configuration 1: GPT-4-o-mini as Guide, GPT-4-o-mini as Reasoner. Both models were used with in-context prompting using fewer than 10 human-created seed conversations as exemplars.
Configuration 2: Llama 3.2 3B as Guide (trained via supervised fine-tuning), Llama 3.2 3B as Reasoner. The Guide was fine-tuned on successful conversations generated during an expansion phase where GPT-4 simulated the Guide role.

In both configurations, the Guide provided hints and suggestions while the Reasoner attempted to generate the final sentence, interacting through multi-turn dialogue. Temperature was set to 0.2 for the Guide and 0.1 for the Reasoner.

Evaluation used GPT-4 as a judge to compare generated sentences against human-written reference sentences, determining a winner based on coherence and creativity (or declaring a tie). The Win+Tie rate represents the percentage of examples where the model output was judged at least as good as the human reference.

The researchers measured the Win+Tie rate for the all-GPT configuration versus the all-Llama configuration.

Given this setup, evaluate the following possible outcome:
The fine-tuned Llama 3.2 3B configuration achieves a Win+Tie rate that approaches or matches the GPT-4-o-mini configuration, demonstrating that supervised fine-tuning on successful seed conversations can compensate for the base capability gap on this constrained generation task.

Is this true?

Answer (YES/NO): NO